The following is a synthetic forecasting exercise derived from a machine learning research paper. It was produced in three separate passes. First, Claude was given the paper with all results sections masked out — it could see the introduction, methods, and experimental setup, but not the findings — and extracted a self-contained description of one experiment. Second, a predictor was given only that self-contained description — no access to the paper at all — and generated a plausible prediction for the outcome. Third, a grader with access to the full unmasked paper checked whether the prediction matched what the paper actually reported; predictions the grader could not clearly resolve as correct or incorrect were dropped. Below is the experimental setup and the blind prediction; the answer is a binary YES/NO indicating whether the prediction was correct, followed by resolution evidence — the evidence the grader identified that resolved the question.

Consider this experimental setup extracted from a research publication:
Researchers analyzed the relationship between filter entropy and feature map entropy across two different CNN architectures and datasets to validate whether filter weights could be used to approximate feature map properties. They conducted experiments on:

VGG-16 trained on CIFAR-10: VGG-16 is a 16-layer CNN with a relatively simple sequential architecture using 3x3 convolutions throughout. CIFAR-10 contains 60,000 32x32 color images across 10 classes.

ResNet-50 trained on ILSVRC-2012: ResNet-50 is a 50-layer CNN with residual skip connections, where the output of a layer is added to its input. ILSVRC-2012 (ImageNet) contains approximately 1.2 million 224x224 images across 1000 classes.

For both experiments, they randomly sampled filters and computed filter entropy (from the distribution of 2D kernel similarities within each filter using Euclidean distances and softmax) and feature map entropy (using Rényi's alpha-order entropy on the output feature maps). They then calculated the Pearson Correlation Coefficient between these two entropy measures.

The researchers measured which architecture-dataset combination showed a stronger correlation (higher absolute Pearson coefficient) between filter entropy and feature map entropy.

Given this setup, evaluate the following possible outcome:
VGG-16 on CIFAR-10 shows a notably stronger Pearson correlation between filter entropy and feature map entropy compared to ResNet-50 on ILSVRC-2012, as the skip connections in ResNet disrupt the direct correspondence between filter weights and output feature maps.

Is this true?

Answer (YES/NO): YES